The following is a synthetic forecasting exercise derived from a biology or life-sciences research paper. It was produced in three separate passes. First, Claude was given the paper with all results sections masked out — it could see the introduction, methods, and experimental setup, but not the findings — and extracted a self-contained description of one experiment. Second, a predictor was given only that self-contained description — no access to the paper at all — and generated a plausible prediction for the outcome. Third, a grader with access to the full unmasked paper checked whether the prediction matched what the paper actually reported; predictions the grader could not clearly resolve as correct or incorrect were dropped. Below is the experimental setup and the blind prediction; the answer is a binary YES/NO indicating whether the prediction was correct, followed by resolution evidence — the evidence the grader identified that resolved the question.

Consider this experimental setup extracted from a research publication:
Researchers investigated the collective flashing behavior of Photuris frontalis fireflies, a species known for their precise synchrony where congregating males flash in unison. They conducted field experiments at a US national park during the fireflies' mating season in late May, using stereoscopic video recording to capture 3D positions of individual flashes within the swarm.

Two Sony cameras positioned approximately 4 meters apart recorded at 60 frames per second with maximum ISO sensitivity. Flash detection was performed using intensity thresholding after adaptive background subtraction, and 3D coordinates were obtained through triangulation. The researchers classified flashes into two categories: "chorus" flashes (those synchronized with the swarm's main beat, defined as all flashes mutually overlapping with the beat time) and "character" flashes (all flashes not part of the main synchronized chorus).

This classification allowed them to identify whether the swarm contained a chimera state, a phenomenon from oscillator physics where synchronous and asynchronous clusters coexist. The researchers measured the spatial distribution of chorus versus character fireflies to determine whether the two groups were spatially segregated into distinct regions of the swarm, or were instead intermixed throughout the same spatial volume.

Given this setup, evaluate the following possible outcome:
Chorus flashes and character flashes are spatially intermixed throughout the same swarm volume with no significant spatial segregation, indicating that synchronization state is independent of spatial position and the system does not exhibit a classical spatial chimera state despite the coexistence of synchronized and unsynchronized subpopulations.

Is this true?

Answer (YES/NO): YES